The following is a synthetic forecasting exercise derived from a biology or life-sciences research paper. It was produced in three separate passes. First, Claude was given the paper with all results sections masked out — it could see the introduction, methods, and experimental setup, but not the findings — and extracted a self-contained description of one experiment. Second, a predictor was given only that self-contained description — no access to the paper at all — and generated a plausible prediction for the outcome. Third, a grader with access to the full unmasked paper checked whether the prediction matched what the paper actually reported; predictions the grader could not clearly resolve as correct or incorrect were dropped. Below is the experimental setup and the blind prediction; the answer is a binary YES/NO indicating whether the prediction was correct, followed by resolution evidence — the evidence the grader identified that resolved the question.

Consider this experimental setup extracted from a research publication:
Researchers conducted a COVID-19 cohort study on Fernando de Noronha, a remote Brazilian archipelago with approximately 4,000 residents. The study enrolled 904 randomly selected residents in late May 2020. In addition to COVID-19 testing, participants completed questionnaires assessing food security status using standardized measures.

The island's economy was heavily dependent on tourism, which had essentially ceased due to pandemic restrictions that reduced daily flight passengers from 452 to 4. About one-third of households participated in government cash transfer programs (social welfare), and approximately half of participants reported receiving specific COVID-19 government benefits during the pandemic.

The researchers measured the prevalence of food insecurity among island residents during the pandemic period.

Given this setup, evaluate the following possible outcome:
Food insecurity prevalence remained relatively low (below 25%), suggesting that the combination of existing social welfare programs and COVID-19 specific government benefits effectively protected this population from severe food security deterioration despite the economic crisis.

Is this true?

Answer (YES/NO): NO